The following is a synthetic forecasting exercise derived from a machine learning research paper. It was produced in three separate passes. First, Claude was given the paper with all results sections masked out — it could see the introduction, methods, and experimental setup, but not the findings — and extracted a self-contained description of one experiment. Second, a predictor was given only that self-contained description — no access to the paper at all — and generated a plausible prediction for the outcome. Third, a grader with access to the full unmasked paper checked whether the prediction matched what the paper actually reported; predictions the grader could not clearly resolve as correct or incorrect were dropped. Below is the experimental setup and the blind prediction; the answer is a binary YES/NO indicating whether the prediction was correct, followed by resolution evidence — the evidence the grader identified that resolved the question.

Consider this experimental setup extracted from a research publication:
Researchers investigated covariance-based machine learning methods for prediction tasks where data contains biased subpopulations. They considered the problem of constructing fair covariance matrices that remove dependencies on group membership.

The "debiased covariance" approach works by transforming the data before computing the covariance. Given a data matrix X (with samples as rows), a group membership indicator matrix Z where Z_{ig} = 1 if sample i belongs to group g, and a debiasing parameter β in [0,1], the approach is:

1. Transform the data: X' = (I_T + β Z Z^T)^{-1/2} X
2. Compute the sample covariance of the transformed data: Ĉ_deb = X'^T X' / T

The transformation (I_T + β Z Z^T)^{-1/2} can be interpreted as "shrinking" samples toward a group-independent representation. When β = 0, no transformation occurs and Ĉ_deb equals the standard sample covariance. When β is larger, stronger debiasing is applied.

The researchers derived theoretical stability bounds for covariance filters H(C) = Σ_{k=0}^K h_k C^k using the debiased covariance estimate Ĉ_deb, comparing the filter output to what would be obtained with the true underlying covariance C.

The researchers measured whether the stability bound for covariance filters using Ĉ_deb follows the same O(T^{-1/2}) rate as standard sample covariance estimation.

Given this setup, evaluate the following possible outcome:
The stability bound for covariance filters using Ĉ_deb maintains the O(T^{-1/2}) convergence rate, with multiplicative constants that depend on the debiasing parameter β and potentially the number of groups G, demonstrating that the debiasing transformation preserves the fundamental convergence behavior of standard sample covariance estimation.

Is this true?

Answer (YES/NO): NO